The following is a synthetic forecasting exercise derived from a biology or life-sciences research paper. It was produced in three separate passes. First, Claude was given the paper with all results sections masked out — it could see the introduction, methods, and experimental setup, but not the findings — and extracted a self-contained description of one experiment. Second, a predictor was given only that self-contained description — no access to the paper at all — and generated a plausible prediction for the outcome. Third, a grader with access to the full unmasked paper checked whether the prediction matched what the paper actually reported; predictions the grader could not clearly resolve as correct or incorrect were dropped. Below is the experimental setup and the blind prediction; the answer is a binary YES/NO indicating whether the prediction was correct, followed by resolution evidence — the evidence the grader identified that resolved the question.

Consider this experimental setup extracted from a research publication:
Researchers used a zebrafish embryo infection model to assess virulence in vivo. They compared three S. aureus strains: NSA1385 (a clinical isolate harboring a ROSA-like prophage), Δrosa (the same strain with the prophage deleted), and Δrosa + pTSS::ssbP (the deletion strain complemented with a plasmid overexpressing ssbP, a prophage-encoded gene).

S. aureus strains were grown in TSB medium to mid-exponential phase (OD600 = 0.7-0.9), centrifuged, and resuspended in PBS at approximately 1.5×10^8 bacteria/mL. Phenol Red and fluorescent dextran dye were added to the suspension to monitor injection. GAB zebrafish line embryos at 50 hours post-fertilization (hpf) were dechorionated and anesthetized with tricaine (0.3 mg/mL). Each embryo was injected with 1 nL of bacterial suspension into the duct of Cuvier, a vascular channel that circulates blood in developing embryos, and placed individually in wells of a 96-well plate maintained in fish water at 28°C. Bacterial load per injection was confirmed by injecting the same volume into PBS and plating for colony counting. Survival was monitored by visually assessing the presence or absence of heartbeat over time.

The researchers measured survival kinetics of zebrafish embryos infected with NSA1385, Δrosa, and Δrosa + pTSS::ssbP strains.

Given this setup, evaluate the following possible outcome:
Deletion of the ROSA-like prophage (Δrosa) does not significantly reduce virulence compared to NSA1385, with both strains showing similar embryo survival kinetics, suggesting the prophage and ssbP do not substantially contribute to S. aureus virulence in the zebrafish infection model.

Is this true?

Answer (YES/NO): NO